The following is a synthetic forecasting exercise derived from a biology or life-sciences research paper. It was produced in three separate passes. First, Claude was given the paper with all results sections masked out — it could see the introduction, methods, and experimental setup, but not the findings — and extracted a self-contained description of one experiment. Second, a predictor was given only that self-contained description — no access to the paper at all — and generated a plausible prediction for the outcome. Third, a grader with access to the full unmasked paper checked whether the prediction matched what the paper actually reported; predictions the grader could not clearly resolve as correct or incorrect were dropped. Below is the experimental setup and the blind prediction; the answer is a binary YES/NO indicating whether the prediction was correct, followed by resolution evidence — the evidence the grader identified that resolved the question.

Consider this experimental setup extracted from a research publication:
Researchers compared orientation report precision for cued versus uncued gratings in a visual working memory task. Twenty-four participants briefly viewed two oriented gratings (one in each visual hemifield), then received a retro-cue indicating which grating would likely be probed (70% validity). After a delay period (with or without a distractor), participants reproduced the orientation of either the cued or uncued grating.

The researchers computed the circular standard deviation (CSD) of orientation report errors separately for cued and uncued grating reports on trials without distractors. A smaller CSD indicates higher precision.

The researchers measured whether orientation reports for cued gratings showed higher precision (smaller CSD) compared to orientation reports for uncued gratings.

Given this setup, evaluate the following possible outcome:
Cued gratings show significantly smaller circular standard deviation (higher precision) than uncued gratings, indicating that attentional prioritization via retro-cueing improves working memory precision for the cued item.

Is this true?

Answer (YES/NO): YES